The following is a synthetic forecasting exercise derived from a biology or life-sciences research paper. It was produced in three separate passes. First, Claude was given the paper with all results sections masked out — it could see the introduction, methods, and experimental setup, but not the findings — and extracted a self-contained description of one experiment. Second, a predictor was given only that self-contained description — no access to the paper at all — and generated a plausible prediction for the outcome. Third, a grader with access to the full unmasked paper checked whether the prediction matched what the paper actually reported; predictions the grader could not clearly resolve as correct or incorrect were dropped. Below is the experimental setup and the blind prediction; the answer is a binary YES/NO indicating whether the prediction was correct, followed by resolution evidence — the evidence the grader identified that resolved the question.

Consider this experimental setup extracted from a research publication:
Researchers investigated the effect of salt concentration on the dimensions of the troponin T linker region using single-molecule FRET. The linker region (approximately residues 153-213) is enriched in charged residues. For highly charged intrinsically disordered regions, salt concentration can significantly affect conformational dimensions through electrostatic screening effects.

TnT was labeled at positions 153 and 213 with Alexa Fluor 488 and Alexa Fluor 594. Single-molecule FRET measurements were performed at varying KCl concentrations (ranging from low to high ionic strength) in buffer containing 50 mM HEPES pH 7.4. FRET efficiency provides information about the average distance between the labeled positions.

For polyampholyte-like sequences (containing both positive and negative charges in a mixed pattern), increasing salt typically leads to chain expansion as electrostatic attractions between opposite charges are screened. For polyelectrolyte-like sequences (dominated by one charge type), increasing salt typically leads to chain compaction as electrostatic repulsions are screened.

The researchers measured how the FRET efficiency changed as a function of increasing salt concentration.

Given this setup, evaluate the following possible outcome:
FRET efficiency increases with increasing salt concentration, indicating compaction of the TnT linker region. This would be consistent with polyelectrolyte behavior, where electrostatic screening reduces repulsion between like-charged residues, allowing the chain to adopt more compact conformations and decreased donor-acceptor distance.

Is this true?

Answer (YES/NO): NO